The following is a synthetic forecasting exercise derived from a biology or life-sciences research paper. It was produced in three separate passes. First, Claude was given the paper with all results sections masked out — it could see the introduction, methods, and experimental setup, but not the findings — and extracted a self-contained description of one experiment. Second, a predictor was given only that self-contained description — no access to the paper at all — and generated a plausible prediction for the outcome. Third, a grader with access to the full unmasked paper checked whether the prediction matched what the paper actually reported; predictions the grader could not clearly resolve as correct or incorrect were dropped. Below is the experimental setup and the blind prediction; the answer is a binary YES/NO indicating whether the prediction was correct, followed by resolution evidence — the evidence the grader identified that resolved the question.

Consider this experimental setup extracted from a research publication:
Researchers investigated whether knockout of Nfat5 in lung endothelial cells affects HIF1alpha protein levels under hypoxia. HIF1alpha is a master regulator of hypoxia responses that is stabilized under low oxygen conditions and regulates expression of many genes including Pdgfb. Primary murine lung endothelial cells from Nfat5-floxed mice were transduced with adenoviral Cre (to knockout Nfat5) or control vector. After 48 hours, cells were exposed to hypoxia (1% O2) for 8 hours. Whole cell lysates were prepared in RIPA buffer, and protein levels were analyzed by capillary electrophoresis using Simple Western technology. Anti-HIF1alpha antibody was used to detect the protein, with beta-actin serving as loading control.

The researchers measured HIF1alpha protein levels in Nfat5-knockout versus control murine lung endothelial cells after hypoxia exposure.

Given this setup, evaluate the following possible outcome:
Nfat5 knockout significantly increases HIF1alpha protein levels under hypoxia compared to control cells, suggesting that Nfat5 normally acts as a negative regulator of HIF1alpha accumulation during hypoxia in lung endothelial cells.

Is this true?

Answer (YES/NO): NO